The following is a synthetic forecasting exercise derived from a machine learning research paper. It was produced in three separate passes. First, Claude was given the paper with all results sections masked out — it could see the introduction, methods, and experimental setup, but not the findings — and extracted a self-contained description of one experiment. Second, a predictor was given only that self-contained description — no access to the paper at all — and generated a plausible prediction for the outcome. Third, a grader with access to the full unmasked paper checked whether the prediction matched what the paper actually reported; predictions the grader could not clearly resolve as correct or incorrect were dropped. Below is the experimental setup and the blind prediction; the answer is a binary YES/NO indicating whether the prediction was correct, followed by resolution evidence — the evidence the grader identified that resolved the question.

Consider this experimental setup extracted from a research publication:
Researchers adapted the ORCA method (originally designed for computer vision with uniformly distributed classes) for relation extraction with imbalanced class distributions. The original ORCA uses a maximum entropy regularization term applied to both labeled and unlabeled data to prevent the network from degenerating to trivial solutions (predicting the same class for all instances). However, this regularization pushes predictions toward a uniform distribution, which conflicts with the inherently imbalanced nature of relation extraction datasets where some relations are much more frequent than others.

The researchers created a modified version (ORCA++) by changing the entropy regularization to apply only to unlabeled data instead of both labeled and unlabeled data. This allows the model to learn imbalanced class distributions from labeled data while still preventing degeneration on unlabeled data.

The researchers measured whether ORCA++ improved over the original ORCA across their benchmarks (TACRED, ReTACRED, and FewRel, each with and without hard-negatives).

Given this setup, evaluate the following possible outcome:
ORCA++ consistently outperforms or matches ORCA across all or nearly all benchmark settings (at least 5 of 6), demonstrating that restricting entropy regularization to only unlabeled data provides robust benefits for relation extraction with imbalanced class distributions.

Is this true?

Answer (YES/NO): NO